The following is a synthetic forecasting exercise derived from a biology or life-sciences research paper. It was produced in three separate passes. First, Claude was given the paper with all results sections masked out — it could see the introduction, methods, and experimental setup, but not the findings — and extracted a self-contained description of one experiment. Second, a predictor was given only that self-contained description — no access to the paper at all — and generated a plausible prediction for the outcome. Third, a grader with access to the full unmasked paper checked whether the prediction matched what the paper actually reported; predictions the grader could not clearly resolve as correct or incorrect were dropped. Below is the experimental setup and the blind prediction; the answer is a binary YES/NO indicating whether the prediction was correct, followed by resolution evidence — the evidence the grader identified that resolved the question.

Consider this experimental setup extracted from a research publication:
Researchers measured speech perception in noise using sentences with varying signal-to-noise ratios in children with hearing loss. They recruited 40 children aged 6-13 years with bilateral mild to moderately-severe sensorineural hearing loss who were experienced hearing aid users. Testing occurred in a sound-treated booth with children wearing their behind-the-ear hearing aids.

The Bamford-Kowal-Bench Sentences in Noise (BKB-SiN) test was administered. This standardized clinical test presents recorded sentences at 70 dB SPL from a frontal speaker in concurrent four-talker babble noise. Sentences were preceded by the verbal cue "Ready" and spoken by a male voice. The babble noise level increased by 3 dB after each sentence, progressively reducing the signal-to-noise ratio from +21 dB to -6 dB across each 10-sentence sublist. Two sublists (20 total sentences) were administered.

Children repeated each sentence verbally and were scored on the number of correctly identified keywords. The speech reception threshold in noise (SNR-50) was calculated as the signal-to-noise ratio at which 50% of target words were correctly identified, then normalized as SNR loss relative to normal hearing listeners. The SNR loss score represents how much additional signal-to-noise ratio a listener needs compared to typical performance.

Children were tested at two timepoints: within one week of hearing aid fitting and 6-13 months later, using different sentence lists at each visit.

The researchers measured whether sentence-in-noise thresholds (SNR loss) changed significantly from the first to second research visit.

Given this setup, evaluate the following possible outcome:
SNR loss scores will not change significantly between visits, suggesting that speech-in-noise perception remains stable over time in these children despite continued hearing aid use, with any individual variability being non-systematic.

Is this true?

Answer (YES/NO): YES